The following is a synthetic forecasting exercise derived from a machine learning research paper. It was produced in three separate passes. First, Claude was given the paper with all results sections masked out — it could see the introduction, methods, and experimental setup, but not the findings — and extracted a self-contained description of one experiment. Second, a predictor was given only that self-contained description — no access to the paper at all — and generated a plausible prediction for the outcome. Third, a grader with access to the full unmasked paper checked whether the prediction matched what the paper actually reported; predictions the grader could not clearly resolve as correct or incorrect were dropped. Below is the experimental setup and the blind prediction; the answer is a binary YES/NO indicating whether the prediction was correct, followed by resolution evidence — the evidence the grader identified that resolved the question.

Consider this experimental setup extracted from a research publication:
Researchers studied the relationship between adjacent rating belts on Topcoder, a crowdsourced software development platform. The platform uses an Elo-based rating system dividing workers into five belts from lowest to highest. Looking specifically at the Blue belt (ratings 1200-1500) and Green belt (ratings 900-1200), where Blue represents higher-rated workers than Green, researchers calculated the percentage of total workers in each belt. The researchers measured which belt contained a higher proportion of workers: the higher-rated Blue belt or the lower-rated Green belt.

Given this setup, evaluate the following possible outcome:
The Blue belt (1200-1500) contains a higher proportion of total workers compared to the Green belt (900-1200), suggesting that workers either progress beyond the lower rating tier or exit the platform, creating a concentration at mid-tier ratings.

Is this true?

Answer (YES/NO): YES